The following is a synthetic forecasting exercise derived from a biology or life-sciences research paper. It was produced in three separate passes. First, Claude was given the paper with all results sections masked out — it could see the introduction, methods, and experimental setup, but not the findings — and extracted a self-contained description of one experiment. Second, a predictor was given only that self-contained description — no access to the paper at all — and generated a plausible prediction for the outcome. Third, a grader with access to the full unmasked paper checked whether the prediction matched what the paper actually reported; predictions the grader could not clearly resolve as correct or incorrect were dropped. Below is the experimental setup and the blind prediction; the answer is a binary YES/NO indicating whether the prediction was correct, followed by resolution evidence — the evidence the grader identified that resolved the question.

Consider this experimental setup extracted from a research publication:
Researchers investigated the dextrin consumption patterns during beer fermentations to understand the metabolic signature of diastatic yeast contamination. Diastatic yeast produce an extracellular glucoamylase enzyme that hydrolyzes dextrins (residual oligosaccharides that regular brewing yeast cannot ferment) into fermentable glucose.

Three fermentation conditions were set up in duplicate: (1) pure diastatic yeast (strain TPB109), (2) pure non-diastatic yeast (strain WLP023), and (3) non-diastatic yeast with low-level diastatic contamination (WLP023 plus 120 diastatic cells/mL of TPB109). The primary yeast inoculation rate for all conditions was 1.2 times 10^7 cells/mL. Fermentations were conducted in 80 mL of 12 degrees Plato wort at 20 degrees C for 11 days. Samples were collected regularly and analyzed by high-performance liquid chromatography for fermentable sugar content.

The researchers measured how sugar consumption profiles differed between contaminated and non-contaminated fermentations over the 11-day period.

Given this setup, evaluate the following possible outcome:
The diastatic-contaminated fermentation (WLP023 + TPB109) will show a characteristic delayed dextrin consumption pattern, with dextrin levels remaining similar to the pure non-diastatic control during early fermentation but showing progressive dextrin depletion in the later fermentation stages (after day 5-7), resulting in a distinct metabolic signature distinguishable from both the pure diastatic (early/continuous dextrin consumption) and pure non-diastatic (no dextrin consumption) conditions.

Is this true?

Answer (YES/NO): NO